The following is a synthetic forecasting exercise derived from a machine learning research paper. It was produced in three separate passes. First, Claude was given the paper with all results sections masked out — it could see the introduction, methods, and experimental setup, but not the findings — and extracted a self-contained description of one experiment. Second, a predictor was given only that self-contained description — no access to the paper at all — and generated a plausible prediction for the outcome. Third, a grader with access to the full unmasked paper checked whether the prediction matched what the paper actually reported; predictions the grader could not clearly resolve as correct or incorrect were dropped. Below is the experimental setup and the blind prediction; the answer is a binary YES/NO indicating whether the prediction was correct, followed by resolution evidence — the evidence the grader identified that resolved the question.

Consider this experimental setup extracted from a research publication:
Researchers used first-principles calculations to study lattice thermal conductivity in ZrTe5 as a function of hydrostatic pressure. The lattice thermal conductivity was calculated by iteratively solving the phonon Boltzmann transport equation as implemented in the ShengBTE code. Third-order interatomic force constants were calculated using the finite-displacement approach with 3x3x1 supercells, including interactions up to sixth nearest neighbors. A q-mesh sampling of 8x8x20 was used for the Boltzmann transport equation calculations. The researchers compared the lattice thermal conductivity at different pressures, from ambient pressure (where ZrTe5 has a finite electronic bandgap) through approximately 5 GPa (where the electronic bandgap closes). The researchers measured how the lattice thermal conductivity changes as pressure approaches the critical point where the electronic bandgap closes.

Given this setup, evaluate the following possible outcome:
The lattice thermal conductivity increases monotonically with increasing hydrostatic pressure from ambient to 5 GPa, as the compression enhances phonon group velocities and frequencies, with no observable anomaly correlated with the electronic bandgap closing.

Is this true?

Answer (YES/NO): NO